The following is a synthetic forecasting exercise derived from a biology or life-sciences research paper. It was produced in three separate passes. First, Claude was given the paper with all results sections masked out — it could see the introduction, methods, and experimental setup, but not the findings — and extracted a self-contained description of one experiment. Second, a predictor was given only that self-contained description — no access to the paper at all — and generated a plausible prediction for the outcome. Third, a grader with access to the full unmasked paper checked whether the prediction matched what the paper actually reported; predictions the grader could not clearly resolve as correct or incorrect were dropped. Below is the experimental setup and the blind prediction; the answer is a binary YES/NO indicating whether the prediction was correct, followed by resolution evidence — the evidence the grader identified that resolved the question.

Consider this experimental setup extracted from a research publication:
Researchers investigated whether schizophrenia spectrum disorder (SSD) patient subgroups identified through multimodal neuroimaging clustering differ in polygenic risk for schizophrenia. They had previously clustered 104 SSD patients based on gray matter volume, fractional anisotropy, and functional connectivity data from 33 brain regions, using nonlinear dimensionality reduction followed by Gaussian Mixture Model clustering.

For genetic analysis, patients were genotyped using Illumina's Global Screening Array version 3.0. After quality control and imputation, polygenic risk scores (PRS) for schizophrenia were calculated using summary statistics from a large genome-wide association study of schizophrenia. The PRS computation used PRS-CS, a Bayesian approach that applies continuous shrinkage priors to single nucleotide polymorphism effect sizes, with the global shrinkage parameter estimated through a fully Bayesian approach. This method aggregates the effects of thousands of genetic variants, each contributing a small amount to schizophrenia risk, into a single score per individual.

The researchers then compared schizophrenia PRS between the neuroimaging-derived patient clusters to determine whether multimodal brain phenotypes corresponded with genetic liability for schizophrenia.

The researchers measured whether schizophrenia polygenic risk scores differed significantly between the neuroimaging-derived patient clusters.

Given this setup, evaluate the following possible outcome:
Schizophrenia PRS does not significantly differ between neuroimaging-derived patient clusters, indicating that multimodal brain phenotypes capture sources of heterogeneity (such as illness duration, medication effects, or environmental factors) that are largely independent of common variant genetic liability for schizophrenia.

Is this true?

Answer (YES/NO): YES